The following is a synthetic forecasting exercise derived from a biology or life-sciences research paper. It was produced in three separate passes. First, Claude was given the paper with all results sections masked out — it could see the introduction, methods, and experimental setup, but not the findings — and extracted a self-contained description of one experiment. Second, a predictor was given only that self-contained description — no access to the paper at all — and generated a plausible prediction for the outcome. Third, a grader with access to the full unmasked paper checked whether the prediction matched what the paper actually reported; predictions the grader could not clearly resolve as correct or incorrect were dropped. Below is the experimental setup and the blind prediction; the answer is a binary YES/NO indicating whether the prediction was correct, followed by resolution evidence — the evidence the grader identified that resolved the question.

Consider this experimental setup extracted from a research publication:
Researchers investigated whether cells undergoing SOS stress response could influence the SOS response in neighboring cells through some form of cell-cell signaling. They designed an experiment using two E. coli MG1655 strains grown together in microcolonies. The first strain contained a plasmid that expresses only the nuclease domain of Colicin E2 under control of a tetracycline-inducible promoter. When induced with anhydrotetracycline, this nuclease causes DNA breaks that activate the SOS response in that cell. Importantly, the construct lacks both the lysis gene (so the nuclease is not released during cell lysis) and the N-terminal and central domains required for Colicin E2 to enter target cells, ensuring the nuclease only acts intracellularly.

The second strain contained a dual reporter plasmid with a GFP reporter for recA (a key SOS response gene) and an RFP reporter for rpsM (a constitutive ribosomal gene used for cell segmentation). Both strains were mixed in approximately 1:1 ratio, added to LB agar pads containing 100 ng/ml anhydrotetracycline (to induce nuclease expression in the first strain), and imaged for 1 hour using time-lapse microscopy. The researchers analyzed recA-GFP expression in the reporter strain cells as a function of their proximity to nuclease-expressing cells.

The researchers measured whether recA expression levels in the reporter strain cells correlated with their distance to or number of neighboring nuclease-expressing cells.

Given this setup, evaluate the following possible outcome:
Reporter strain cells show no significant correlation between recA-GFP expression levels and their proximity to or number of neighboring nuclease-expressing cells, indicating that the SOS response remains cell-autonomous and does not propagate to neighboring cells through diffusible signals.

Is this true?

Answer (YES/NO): NO